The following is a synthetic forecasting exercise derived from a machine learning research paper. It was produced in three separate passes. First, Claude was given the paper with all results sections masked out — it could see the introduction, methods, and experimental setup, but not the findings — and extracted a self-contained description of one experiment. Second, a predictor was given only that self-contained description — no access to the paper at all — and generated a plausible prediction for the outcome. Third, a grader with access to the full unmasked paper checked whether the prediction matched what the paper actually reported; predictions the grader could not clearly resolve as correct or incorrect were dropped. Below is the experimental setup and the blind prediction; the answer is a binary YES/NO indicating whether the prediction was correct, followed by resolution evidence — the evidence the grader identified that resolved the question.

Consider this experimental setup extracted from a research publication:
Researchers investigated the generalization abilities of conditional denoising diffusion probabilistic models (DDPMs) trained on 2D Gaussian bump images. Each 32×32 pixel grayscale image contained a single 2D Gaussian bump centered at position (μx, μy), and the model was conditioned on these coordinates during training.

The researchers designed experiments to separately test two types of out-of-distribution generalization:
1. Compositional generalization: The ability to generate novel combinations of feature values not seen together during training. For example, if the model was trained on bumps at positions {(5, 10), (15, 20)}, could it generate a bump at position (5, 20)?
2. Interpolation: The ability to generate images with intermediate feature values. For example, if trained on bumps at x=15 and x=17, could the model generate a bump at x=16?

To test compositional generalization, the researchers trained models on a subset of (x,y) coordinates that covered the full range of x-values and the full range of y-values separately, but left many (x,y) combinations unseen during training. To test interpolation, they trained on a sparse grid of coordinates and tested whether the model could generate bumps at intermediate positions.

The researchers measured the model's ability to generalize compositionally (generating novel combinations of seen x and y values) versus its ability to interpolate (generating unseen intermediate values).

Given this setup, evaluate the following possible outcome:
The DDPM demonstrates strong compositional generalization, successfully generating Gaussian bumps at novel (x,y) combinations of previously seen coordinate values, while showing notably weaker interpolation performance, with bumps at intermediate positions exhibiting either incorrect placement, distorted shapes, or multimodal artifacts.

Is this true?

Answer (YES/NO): YES